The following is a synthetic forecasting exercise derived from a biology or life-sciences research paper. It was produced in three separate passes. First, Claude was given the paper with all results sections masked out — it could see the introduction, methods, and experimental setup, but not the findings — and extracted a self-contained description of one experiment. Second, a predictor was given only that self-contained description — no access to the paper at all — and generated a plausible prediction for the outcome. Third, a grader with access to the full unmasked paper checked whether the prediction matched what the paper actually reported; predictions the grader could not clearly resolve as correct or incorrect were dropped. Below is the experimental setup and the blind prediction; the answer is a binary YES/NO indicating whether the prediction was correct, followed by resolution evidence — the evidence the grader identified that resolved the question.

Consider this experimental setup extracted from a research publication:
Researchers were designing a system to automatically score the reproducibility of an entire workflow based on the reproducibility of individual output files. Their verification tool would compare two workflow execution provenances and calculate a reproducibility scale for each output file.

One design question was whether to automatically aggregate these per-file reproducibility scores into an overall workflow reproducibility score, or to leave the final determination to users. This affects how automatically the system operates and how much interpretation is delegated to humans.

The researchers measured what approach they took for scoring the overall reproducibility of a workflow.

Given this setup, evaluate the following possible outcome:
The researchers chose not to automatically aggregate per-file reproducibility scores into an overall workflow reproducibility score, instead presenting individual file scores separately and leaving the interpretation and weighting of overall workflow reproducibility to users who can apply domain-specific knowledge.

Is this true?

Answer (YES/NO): YES